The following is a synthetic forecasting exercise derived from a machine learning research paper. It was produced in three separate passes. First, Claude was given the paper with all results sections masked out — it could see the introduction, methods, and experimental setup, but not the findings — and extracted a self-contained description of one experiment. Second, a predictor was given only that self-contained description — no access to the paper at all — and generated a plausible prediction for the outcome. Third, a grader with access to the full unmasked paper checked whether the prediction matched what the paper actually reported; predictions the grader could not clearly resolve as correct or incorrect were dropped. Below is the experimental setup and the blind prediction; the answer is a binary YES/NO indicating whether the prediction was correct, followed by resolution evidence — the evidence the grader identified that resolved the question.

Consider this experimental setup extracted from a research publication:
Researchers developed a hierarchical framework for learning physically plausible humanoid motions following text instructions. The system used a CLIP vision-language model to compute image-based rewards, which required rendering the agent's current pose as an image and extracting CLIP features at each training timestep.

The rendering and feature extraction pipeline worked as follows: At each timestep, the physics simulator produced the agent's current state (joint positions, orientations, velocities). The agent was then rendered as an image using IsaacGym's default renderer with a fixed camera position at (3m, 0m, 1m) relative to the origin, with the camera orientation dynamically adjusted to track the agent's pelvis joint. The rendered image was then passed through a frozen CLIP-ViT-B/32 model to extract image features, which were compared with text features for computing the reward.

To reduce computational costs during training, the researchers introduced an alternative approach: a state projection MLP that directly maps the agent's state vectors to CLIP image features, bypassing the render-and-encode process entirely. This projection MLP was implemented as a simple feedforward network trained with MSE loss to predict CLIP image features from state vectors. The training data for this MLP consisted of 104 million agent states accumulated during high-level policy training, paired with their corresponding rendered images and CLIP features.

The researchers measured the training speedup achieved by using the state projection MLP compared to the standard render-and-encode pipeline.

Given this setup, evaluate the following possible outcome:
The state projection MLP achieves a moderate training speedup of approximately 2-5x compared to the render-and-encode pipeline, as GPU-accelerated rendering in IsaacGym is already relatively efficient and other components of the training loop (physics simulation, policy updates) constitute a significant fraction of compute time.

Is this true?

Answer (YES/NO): NO